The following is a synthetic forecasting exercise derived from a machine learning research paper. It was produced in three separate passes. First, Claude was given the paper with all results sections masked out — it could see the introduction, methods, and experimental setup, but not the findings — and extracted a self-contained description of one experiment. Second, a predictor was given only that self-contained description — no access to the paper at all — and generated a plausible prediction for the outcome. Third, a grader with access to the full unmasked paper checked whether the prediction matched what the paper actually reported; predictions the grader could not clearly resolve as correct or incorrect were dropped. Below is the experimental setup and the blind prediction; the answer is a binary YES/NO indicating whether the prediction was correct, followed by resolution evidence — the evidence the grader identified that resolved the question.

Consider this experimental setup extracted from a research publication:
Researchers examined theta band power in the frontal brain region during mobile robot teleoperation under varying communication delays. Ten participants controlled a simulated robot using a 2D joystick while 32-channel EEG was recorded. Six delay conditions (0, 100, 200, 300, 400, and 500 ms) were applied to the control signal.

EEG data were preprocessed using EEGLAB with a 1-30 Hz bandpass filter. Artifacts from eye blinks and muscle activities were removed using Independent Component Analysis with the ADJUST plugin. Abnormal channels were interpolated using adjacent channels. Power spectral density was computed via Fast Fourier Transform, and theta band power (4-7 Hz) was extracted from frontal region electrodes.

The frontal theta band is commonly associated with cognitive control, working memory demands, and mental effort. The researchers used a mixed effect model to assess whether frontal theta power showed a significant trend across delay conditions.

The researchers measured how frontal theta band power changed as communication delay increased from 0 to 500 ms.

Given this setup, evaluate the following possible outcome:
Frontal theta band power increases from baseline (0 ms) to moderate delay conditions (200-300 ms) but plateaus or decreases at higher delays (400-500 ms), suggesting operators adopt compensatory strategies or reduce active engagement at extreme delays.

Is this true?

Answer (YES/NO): NO